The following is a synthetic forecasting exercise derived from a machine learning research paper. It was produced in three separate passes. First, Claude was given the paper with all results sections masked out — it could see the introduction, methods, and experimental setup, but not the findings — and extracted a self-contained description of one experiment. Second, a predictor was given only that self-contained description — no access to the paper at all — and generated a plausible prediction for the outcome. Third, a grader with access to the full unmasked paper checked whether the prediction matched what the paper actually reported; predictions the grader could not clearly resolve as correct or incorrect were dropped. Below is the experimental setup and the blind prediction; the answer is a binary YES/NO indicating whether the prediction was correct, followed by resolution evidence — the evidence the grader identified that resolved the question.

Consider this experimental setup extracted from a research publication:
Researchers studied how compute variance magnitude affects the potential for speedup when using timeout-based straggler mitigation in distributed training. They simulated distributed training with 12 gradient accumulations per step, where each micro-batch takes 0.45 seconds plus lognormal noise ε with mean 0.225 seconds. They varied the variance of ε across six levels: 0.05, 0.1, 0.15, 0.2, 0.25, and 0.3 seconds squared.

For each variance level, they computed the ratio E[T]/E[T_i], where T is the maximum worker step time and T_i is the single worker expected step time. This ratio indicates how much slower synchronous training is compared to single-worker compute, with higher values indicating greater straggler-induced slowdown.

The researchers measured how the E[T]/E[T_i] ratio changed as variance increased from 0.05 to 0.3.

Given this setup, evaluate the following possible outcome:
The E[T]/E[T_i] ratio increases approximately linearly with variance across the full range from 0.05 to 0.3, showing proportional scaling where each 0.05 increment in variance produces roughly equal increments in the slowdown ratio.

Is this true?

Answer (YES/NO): NO